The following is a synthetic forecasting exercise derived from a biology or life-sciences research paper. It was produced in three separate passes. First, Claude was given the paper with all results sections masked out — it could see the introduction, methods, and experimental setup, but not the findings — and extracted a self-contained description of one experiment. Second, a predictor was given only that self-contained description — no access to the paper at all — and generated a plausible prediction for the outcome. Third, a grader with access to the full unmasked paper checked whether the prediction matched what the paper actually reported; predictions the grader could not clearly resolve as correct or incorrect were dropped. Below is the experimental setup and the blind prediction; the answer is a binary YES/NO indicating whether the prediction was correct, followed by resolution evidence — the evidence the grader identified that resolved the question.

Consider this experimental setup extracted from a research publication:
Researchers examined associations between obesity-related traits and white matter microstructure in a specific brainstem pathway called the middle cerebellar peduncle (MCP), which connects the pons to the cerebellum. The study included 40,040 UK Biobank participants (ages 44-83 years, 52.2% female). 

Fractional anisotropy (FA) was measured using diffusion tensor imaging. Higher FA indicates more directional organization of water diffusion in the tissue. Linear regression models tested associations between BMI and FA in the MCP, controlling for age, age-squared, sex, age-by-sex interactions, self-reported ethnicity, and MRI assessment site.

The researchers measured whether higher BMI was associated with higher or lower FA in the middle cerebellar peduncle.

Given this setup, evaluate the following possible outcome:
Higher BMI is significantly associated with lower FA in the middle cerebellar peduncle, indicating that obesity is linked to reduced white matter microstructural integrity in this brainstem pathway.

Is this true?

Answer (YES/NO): YES